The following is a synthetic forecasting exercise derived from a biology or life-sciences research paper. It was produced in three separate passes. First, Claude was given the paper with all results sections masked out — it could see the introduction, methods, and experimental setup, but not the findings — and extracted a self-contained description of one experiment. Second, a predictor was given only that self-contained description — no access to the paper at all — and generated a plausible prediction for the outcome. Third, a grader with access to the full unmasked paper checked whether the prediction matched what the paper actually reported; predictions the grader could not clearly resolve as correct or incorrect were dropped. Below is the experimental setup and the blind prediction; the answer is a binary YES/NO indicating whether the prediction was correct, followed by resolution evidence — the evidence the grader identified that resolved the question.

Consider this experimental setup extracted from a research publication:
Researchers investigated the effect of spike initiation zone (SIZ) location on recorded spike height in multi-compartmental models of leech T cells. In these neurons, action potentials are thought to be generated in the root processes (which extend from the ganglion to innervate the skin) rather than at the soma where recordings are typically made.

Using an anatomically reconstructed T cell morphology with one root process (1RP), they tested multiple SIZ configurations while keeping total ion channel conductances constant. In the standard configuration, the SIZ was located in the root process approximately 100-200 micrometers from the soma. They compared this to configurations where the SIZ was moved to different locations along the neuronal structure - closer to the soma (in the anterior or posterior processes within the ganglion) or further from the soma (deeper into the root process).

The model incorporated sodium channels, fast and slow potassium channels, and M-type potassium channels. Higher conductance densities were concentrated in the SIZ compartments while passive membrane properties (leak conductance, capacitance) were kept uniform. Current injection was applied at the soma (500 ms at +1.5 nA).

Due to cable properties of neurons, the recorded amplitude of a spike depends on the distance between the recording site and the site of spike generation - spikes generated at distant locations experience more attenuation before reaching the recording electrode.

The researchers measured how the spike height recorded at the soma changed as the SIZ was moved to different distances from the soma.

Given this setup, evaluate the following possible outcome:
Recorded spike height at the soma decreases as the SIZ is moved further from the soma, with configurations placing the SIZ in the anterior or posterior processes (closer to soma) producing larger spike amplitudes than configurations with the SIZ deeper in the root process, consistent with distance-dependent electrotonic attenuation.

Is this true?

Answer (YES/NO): NO